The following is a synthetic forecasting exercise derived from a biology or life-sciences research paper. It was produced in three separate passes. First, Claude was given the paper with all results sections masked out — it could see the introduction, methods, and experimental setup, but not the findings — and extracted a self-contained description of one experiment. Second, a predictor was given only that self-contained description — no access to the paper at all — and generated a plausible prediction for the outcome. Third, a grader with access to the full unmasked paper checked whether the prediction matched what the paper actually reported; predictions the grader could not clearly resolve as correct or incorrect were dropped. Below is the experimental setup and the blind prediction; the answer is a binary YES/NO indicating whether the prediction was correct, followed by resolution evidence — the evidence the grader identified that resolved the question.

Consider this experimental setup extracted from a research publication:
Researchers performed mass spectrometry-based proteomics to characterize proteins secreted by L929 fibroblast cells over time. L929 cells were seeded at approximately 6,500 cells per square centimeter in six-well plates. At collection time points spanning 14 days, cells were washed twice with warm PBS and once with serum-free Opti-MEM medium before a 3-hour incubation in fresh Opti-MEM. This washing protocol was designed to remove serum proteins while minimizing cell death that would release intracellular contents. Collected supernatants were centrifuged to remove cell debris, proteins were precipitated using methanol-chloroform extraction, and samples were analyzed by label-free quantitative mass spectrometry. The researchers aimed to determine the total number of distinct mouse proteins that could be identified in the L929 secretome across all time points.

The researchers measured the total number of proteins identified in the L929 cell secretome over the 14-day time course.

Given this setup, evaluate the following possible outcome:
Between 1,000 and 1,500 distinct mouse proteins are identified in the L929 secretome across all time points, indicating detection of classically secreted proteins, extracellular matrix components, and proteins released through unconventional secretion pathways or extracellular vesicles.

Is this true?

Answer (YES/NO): NO